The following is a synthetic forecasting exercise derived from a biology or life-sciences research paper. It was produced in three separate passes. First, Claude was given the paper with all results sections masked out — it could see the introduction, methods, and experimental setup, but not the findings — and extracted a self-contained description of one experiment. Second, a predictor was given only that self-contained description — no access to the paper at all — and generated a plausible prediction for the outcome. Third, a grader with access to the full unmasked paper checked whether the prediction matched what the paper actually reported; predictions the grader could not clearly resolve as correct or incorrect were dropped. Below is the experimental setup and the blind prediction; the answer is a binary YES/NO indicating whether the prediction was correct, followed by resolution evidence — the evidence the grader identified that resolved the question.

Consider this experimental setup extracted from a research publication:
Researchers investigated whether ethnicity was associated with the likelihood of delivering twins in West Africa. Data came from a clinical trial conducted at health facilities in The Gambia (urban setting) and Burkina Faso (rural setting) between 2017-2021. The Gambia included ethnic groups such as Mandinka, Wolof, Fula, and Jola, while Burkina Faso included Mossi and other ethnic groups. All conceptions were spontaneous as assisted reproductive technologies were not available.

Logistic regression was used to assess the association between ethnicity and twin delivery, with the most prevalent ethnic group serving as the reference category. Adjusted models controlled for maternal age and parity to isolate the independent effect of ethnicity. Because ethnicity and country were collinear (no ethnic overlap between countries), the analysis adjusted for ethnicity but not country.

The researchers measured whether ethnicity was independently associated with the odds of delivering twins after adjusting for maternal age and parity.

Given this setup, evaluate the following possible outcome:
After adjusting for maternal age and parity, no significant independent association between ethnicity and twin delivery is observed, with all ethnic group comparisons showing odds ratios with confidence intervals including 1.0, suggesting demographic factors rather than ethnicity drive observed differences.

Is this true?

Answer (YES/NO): NO